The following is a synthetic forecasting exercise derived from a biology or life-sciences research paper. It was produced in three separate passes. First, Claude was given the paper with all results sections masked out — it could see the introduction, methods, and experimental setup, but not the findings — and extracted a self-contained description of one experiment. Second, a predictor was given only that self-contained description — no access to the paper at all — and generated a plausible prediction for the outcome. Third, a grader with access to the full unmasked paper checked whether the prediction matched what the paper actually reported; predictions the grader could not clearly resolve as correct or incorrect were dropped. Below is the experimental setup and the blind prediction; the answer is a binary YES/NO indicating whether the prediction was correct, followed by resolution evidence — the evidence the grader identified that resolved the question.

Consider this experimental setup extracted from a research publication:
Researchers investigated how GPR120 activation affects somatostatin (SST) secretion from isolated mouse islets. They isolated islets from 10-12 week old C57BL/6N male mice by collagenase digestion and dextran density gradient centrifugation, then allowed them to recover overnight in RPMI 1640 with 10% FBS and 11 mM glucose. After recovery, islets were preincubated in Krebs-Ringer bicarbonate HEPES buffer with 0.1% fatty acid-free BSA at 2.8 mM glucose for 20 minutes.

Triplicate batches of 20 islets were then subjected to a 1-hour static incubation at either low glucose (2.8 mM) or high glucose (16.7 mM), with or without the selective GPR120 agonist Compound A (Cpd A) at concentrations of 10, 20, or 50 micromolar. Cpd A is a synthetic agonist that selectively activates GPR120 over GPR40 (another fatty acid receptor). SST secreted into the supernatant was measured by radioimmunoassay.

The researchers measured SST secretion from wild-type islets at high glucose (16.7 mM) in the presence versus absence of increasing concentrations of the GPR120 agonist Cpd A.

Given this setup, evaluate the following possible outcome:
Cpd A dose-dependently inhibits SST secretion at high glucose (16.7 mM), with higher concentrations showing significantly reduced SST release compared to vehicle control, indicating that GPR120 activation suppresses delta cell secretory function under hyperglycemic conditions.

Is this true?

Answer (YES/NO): NO